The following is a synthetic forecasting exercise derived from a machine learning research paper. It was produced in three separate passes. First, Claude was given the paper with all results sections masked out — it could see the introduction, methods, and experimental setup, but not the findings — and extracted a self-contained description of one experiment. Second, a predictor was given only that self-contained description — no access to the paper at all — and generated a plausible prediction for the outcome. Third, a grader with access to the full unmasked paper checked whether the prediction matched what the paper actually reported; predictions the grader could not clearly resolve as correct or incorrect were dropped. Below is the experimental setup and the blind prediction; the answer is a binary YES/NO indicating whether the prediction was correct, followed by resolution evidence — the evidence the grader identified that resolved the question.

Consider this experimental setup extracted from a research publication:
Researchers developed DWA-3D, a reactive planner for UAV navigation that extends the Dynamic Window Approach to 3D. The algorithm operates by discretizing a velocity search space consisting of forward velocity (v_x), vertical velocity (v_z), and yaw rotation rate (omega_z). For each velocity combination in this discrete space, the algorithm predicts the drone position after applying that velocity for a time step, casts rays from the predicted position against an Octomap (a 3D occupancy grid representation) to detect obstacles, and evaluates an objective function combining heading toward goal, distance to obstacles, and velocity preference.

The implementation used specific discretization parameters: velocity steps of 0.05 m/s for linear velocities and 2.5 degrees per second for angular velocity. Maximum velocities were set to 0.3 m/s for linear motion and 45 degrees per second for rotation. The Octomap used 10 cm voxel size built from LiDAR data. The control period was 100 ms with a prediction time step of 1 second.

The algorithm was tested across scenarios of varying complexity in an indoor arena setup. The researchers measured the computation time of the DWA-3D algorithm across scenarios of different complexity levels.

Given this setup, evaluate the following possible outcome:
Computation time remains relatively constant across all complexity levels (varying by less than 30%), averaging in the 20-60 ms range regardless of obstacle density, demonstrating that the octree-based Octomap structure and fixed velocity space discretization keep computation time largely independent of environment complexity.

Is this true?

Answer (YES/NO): YES